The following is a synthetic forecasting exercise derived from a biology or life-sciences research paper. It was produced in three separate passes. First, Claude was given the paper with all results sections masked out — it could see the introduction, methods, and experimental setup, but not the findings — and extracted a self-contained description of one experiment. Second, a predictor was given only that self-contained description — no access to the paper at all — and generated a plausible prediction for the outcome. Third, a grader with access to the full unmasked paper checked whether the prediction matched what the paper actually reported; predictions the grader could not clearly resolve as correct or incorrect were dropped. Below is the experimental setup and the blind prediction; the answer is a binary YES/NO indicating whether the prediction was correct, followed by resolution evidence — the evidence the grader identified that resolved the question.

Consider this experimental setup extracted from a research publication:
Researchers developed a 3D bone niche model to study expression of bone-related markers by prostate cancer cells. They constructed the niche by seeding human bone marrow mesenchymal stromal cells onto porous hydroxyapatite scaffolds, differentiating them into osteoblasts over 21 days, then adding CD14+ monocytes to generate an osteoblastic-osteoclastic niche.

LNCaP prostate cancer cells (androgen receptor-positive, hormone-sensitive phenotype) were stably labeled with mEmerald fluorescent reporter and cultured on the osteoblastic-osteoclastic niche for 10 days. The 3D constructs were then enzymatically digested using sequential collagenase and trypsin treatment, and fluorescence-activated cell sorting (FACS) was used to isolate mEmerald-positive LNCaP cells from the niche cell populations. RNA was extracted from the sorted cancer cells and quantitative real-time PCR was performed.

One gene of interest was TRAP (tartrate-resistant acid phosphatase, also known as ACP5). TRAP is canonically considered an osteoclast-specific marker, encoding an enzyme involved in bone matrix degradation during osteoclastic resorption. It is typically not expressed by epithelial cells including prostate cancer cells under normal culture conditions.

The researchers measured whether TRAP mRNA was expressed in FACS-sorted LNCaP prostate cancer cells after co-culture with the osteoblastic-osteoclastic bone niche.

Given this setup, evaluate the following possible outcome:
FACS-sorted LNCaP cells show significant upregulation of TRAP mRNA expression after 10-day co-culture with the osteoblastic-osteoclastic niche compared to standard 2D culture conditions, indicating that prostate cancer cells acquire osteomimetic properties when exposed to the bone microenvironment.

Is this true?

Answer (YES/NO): YES